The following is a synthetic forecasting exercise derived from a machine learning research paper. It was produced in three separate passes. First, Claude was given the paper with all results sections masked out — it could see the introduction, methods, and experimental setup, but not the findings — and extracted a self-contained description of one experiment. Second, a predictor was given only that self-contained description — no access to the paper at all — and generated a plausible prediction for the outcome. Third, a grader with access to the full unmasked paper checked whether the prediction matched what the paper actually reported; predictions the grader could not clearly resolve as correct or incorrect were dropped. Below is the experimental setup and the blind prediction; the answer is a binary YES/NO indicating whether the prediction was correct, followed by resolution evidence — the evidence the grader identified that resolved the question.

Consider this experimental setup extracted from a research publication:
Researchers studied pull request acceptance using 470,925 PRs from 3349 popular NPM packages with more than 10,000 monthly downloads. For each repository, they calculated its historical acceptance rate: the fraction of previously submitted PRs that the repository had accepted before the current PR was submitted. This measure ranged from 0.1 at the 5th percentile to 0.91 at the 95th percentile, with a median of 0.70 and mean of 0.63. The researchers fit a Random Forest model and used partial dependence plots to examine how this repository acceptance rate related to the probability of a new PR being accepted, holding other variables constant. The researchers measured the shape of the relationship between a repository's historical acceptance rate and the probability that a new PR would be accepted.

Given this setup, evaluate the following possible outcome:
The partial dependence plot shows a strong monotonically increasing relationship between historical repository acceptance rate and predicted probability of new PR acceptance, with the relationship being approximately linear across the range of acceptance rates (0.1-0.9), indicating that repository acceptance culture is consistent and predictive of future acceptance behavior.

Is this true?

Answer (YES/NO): NO